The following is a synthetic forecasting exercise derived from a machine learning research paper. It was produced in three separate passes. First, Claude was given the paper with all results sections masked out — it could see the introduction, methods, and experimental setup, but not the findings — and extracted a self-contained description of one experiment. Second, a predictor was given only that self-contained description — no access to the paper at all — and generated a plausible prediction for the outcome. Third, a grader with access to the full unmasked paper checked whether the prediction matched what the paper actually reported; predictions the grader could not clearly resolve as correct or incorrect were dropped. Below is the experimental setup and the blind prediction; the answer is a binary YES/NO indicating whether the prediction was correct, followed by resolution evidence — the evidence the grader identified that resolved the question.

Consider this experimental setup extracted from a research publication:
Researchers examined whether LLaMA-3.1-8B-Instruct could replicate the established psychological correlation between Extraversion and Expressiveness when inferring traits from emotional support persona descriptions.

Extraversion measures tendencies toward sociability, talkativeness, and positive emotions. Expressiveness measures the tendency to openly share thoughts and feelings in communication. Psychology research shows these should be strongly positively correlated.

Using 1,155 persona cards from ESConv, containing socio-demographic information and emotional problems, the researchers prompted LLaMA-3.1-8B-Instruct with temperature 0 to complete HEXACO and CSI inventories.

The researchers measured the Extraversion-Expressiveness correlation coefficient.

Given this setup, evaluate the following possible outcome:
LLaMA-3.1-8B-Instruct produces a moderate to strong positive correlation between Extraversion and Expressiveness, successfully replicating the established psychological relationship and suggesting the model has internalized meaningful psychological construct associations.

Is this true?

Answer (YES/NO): NO